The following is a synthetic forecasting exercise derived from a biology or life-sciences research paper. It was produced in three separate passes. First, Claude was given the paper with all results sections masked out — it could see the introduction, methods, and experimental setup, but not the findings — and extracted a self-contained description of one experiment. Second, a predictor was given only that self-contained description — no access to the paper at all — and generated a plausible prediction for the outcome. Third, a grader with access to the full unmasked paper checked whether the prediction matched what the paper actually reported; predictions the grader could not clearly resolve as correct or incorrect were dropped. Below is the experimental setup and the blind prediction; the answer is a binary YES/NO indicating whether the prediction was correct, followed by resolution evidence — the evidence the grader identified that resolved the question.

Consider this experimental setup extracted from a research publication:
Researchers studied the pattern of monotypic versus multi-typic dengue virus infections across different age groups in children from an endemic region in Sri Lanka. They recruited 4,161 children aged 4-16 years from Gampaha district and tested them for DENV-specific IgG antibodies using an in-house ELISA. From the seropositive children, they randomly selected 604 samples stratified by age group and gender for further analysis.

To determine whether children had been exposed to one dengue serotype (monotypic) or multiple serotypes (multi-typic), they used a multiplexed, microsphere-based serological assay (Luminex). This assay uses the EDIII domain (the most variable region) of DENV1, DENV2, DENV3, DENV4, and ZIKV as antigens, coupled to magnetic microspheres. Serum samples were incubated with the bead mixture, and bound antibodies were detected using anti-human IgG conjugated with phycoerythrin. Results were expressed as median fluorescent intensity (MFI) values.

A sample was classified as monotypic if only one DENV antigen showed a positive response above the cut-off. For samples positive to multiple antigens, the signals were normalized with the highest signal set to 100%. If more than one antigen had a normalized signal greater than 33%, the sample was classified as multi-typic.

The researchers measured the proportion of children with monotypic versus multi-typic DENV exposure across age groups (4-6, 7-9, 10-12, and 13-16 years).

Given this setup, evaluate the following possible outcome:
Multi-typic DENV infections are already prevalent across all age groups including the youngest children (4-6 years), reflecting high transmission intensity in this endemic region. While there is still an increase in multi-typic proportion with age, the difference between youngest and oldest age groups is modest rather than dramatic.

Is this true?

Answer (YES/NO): NO